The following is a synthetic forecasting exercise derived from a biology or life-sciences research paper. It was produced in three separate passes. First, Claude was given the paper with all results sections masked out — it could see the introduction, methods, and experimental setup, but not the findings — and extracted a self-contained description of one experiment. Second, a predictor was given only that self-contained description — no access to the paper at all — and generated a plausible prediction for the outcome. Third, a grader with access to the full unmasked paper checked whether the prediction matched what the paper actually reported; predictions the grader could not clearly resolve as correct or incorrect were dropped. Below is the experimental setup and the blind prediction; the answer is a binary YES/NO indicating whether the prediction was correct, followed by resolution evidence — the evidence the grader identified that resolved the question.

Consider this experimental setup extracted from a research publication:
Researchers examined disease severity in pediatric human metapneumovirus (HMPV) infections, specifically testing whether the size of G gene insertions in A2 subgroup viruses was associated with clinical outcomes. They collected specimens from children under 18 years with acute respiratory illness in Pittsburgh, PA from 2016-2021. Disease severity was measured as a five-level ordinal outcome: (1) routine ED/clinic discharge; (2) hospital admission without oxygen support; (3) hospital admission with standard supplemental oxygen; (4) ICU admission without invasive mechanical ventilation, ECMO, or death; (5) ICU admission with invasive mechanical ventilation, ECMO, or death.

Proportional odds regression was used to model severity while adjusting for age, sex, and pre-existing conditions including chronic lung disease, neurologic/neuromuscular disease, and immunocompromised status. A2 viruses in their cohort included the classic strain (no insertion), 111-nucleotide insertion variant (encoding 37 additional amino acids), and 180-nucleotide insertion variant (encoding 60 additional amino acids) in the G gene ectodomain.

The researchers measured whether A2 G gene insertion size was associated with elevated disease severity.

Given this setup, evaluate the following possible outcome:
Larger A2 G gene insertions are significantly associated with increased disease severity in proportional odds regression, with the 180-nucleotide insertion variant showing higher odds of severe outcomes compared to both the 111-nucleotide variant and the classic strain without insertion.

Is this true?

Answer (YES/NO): NO